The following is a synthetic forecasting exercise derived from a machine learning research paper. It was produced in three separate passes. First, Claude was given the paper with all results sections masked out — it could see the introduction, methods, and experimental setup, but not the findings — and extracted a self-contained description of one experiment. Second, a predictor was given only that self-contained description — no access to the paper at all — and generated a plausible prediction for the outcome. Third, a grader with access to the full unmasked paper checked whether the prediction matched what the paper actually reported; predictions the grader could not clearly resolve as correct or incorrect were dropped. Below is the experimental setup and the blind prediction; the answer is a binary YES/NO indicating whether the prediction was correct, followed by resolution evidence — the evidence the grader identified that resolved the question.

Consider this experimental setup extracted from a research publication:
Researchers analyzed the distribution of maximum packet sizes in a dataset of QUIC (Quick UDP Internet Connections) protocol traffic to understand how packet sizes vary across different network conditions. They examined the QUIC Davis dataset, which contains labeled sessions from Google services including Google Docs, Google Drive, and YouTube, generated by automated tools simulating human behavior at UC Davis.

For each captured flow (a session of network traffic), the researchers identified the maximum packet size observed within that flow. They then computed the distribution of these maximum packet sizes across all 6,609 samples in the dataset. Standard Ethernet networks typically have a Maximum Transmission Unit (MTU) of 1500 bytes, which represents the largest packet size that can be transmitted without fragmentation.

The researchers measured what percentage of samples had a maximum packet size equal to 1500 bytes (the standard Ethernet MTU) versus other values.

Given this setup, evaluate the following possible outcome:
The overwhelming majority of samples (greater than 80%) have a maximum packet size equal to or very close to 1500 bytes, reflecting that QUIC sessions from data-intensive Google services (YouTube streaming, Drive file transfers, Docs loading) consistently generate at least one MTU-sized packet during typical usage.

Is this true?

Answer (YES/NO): NO